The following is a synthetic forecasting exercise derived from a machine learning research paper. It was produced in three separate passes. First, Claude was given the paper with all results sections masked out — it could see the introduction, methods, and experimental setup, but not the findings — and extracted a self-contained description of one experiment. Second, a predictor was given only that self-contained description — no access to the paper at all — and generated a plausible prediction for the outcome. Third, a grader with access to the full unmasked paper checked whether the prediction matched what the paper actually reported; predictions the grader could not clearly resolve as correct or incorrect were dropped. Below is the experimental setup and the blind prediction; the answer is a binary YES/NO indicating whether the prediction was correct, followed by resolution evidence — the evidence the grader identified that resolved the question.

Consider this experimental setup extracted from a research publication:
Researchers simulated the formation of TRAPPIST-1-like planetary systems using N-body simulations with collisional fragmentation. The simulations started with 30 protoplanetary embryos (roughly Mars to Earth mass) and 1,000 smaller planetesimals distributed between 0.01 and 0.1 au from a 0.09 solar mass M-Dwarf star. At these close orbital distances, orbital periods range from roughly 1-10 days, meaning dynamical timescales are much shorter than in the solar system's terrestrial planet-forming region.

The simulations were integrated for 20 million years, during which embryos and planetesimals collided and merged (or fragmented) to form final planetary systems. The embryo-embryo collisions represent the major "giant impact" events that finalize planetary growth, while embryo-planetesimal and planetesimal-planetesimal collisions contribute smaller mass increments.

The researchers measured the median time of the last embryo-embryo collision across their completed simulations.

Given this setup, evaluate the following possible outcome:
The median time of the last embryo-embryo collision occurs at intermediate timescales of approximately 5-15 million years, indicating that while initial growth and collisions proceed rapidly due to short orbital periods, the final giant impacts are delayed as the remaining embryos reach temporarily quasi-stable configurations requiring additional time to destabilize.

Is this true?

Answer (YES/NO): NO